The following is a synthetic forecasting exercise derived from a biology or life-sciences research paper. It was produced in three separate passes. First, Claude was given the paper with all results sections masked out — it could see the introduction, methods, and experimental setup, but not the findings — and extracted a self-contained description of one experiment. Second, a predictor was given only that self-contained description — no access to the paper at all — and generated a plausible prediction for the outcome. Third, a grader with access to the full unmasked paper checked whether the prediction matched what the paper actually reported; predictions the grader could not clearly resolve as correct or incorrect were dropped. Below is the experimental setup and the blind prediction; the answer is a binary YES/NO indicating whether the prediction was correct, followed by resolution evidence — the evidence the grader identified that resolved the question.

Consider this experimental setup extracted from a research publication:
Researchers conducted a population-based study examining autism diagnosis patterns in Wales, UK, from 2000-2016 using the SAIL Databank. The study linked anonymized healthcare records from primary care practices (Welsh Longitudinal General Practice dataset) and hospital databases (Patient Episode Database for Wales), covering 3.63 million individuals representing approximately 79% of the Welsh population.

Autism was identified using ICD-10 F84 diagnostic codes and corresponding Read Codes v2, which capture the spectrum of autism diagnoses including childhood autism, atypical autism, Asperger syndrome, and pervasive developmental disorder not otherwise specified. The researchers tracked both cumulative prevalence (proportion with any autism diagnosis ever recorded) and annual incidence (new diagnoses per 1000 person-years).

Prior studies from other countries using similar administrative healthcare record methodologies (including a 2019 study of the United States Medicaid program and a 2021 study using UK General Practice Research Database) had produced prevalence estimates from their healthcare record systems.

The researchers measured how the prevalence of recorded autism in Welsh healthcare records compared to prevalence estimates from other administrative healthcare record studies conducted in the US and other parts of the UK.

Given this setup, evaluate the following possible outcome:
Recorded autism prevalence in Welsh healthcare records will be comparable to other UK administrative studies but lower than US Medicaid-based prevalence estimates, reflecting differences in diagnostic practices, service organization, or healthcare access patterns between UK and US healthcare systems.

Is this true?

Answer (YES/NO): NO